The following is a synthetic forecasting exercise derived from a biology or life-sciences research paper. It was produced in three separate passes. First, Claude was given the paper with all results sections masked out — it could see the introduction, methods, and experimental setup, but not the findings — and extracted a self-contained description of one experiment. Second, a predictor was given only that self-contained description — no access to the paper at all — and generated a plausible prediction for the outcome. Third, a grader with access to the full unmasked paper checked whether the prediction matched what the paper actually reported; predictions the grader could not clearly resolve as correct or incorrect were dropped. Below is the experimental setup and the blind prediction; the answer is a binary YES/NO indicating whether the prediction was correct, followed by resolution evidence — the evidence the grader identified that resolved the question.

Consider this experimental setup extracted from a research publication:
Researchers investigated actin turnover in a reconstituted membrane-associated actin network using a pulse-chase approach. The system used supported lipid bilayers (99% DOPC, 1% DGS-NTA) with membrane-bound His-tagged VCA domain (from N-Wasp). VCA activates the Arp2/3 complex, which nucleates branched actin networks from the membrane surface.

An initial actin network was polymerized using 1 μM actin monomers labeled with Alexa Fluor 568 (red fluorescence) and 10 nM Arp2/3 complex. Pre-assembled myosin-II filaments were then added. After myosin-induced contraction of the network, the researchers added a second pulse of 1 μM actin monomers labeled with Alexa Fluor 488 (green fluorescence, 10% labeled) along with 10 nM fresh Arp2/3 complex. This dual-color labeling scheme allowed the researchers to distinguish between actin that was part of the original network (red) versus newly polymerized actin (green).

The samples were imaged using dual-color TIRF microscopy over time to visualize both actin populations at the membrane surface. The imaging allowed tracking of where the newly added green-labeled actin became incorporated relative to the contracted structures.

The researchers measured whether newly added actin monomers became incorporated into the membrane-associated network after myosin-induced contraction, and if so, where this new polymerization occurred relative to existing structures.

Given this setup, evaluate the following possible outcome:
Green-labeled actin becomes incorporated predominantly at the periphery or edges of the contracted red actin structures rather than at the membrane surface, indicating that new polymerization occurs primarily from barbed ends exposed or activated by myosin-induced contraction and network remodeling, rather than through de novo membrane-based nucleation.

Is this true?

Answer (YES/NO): NO